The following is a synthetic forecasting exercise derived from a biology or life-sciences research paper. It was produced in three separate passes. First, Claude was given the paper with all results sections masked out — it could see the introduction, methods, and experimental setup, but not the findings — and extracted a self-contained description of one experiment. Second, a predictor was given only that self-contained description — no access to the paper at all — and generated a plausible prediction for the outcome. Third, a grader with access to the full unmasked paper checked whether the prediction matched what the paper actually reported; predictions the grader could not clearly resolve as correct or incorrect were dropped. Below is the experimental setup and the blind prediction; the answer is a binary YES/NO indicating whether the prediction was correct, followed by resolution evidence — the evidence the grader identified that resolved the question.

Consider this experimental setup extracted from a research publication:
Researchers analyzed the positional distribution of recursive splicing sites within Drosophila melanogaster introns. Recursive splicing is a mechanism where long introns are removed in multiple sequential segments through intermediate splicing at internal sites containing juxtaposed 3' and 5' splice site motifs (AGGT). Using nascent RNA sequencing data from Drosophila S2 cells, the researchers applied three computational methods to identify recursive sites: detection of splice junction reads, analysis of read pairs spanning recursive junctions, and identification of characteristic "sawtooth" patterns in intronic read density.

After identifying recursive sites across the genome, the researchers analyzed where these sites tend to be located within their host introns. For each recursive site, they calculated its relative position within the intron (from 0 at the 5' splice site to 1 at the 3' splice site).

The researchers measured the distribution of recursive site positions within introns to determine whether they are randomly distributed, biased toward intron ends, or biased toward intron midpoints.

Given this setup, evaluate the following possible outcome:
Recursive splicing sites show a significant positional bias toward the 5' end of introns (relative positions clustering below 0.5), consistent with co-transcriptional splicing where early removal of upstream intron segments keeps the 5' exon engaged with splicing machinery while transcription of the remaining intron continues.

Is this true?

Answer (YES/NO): NO